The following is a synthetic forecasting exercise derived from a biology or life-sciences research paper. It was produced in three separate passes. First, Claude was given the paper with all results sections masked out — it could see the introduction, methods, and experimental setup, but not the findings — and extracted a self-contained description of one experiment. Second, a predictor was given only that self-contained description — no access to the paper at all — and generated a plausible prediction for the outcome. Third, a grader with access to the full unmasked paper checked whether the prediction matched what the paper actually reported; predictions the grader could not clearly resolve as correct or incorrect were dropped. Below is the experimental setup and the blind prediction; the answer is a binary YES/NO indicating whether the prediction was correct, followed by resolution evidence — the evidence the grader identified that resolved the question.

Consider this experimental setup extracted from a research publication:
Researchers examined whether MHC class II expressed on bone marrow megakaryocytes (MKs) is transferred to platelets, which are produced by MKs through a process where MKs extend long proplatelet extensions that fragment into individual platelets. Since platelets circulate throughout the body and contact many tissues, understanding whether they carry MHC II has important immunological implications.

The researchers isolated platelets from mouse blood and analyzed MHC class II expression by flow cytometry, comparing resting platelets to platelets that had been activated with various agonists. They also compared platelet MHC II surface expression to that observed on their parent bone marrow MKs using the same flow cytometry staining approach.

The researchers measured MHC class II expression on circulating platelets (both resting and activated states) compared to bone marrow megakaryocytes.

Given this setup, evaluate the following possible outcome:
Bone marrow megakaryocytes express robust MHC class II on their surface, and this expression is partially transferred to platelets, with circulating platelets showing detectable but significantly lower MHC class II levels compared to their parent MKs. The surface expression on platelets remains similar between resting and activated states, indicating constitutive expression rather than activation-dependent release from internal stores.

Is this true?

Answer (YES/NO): NO